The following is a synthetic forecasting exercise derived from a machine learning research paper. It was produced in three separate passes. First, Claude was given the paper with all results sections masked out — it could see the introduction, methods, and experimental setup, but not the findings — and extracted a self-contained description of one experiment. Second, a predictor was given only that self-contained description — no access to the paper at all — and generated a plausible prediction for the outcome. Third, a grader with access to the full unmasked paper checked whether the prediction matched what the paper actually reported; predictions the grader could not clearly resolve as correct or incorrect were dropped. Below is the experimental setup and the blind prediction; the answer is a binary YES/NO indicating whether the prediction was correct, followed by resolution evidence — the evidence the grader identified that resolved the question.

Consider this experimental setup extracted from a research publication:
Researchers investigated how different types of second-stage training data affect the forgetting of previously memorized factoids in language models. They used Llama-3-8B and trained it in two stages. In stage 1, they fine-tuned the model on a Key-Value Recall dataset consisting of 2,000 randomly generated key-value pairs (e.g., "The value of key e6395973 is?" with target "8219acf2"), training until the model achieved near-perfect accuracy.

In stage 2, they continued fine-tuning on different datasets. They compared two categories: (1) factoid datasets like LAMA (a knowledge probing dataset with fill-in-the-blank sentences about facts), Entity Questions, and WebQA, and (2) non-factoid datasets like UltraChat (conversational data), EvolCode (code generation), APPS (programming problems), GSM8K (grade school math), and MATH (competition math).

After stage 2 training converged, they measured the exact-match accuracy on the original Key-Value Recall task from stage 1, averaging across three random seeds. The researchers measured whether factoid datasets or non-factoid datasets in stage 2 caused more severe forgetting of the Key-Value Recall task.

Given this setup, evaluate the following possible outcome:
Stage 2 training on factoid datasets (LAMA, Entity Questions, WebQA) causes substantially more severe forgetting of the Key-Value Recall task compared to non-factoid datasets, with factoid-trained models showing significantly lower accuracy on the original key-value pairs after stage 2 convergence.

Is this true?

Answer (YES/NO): YES